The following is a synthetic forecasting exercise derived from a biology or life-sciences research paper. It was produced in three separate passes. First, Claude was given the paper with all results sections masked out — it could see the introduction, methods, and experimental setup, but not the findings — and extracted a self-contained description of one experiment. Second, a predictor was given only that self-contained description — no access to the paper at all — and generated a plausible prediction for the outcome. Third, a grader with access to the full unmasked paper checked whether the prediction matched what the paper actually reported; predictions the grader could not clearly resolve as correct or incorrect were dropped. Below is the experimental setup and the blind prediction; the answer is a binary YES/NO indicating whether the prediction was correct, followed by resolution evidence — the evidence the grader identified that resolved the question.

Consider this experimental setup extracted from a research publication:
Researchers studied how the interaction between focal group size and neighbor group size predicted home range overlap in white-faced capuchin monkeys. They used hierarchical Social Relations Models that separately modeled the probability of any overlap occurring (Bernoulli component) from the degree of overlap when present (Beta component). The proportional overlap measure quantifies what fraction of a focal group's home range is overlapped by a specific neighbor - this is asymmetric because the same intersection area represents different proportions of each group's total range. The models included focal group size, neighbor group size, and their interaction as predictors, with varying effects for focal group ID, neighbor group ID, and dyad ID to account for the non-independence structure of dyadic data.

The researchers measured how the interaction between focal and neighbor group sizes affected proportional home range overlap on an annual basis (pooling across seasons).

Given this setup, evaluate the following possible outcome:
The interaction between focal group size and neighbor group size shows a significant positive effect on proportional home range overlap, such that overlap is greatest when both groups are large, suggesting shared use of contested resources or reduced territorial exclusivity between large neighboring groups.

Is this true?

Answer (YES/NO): NO